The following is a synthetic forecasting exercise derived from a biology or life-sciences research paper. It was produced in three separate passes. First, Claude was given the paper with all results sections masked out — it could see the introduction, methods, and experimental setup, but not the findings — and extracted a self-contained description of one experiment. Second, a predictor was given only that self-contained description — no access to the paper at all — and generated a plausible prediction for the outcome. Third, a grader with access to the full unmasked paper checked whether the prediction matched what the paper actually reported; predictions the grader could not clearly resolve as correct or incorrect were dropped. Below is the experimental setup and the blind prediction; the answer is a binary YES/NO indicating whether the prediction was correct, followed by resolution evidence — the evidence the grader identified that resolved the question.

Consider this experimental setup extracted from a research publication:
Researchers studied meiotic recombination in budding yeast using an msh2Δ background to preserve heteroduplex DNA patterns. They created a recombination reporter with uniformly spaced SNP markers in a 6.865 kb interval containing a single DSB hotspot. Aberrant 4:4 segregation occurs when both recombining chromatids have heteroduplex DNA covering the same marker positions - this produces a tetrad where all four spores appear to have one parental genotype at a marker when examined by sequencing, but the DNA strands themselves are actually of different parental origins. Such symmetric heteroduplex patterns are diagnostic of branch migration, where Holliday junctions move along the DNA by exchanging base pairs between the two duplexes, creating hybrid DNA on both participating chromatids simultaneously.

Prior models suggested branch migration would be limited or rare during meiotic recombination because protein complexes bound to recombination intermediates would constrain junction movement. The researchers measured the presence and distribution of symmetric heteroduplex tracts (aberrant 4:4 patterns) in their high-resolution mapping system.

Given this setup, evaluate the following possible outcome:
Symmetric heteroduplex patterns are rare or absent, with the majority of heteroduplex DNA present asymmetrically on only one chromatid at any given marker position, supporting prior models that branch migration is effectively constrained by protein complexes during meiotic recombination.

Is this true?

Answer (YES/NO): NO